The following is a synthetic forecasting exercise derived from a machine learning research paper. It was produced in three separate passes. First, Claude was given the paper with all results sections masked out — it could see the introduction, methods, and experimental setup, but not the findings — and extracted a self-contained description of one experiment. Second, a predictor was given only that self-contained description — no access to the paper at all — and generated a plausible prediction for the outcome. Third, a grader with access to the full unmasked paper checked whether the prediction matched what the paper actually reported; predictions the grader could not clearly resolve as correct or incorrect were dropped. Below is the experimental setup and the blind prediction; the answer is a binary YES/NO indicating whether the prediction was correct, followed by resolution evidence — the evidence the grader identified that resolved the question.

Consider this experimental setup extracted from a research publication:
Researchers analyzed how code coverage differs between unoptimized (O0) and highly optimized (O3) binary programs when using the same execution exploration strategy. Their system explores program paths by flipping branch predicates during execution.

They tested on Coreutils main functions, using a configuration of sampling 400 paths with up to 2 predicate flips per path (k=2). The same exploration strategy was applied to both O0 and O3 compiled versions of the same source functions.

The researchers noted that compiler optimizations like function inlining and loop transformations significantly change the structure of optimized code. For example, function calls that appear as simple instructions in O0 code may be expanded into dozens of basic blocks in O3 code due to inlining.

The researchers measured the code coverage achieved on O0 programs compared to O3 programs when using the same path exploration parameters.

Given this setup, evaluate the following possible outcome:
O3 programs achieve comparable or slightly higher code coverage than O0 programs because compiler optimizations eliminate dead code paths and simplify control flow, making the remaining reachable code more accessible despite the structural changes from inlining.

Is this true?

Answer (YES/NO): NO